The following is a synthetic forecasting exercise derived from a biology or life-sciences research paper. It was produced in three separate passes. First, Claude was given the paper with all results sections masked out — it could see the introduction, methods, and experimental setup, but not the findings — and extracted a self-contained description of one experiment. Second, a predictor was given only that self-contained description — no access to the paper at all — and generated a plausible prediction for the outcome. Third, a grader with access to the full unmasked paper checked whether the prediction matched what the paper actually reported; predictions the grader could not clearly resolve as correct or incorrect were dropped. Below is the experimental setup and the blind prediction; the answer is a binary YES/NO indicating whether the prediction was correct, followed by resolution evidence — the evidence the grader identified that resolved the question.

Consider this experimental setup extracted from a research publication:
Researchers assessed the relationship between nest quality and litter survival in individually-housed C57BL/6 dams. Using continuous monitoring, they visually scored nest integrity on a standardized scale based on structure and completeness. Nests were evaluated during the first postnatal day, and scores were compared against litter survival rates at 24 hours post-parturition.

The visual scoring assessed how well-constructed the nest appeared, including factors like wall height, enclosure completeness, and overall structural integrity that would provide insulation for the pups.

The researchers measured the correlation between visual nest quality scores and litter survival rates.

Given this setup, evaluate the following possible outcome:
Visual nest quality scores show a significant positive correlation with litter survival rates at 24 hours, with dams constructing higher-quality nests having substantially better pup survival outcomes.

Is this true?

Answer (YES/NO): YES